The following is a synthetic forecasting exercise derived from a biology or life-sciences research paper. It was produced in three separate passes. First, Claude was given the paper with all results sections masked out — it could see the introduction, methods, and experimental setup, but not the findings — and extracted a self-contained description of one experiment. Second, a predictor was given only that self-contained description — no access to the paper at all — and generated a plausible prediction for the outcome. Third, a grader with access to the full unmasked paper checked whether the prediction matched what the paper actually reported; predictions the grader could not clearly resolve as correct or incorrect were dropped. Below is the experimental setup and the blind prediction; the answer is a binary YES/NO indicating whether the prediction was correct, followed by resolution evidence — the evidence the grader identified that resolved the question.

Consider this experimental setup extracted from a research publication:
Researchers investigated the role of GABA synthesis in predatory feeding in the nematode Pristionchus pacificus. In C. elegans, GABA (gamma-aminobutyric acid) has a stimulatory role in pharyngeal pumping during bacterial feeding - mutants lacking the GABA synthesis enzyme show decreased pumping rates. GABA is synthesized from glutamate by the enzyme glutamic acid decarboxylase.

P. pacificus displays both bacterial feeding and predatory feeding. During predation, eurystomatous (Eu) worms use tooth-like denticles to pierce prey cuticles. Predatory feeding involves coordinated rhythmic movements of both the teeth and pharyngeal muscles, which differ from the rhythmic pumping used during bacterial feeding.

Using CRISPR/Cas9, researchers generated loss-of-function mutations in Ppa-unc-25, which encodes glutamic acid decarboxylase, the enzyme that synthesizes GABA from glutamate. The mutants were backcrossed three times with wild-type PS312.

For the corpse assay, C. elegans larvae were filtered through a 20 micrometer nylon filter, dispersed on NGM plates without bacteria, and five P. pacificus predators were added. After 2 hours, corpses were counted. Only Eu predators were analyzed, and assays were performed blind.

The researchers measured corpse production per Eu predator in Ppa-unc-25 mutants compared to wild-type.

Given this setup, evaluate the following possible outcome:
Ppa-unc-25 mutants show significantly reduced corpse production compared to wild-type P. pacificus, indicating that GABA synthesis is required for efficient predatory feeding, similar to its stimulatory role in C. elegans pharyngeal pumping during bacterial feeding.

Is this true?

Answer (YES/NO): YES